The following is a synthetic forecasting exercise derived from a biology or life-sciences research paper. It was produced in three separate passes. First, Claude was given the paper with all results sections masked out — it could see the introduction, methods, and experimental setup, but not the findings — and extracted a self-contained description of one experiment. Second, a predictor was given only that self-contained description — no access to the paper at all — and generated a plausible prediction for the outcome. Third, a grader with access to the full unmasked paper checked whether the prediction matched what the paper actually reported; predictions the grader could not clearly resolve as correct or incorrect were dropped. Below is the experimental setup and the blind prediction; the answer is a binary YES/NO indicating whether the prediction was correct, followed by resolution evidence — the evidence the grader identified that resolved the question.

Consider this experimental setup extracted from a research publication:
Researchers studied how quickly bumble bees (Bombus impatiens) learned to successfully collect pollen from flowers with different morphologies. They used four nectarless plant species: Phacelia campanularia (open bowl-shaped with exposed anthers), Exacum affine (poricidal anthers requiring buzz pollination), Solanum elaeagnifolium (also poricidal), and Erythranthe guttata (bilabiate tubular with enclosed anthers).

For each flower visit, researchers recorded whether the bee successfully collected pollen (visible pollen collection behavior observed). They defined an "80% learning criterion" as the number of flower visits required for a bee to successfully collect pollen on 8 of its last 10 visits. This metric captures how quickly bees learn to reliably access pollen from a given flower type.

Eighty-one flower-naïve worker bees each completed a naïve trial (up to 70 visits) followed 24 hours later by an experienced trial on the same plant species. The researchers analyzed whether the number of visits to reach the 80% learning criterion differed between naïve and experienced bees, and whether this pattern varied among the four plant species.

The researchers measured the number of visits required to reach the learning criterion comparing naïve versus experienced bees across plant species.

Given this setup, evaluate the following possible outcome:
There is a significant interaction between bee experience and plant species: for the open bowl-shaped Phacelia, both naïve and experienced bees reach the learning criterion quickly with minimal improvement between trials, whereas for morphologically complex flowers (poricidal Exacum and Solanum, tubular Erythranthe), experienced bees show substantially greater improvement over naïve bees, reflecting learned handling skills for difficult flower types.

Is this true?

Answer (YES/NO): NO